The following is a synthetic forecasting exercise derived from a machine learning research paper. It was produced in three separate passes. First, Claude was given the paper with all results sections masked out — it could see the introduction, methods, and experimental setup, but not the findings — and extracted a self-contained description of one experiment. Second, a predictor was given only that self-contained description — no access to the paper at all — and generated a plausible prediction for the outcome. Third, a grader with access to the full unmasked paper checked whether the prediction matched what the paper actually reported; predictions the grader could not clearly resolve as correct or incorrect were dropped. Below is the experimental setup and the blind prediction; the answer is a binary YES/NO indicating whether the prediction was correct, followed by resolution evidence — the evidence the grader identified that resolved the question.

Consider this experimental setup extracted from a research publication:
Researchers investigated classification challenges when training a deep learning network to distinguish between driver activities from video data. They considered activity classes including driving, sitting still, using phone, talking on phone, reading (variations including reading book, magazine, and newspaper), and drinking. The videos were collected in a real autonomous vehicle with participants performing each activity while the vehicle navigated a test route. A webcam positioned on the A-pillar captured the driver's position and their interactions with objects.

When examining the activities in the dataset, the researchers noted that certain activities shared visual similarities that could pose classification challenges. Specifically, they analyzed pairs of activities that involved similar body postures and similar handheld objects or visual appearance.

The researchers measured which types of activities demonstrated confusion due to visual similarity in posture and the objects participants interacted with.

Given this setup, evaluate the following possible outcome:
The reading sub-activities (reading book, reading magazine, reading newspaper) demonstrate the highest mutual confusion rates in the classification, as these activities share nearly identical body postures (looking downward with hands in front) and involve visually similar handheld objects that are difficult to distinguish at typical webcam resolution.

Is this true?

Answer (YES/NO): NO